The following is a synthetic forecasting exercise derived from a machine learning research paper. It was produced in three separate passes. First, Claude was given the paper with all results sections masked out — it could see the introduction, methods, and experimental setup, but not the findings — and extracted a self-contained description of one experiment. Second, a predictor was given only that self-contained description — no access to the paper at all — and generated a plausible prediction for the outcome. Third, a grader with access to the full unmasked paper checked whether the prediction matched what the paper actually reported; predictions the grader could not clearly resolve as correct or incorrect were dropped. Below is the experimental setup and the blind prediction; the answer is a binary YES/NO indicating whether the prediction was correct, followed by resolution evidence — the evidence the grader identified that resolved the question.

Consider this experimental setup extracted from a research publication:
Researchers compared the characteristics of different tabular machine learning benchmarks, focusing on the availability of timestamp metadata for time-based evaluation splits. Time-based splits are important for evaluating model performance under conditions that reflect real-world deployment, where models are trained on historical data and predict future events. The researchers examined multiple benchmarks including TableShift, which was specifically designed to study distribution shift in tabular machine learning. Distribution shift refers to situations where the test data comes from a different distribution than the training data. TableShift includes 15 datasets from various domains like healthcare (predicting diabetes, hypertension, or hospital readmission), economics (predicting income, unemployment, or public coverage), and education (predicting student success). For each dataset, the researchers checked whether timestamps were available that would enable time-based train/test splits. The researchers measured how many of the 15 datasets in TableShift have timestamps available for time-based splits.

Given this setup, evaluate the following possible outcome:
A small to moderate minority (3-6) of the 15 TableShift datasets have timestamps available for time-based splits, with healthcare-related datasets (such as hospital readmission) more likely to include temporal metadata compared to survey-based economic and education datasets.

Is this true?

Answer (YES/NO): NO